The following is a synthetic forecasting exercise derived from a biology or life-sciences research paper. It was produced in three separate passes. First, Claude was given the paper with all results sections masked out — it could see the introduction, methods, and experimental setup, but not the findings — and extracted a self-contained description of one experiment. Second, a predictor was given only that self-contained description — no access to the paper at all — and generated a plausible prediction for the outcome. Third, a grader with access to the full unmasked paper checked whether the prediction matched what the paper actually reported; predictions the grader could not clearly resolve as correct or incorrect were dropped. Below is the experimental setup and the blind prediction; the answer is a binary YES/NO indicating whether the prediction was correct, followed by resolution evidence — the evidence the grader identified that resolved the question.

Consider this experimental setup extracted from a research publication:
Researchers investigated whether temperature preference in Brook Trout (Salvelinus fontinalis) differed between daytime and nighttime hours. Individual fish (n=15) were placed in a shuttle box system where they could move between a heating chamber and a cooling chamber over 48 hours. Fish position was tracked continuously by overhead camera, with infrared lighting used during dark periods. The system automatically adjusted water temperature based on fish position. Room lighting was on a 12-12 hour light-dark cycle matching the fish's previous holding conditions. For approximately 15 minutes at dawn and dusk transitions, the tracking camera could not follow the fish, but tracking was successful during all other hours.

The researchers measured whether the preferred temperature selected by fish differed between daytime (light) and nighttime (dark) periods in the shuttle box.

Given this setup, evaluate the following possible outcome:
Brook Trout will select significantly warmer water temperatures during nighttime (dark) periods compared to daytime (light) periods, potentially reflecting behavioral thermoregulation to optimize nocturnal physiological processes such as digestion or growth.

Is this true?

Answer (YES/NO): NO